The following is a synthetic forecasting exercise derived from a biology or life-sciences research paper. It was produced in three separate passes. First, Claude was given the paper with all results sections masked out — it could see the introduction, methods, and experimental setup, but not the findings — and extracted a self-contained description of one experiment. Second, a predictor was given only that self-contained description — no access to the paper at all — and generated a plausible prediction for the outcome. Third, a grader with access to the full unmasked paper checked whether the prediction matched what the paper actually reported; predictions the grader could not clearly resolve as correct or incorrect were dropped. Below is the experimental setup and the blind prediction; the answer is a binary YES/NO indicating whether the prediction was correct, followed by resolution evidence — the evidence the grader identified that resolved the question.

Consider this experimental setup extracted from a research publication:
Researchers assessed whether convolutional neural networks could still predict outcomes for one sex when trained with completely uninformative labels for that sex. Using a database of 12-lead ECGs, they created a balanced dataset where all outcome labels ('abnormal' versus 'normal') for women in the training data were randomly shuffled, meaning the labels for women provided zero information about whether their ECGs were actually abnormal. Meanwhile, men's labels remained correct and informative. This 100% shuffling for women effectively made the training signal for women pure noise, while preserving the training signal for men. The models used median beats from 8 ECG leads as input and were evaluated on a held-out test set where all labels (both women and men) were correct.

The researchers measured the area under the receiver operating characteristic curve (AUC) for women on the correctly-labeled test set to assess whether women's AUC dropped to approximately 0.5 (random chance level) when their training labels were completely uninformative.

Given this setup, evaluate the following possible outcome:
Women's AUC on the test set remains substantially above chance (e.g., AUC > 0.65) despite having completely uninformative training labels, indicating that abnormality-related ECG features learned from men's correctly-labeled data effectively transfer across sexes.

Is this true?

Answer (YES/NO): YES